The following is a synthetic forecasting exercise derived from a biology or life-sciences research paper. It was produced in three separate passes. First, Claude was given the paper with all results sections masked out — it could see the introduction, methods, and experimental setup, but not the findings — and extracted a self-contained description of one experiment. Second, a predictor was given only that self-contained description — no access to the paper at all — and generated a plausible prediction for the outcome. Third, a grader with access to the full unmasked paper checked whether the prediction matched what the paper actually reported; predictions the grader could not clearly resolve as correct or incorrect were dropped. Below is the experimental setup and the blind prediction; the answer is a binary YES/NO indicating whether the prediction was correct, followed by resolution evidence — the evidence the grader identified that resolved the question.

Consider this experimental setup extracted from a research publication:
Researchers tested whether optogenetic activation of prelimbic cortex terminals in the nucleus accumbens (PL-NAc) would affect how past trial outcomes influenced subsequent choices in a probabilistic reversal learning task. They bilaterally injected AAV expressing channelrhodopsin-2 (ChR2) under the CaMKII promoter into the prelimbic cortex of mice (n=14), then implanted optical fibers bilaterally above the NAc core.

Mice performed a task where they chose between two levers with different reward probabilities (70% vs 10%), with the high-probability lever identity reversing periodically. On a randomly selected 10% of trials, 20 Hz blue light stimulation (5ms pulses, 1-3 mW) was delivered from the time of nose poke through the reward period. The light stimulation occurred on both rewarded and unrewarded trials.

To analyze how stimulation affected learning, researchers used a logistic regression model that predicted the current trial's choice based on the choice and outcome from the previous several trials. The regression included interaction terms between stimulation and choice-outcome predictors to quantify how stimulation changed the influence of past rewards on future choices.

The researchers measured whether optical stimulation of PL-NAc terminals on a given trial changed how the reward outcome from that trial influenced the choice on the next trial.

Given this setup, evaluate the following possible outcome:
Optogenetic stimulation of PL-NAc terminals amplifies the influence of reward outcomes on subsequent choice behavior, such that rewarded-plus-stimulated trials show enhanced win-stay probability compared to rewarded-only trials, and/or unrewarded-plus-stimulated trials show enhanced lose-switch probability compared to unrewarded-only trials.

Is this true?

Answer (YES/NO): NO